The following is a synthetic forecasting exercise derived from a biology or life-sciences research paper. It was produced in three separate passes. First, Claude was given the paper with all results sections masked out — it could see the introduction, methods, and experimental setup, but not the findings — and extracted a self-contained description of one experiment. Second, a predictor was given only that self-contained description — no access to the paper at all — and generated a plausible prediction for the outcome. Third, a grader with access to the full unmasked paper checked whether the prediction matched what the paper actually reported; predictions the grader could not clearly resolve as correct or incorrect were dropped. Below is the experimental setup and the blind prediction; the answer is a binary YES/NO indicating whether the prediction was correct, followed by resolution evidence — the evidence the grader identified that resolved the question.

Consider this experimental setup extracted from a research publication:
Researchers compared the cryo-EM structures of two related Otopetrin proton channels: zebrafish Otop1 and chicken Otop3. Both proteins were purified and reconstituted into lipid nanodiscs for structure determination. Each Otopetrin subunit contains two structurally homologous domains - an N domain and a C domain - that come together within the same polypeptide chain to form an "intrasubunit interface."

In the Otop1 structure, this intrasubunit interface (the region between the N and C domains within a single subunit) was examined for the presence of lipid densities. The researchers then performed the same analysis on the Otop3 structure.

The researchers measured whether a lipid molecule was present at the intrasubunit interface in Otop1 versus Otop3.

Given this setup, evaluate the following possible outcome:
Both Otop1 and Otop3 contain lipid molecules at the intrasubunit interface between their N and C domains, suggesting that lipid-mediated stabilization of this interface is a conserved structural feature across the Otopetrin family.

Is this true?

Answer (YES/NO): NO